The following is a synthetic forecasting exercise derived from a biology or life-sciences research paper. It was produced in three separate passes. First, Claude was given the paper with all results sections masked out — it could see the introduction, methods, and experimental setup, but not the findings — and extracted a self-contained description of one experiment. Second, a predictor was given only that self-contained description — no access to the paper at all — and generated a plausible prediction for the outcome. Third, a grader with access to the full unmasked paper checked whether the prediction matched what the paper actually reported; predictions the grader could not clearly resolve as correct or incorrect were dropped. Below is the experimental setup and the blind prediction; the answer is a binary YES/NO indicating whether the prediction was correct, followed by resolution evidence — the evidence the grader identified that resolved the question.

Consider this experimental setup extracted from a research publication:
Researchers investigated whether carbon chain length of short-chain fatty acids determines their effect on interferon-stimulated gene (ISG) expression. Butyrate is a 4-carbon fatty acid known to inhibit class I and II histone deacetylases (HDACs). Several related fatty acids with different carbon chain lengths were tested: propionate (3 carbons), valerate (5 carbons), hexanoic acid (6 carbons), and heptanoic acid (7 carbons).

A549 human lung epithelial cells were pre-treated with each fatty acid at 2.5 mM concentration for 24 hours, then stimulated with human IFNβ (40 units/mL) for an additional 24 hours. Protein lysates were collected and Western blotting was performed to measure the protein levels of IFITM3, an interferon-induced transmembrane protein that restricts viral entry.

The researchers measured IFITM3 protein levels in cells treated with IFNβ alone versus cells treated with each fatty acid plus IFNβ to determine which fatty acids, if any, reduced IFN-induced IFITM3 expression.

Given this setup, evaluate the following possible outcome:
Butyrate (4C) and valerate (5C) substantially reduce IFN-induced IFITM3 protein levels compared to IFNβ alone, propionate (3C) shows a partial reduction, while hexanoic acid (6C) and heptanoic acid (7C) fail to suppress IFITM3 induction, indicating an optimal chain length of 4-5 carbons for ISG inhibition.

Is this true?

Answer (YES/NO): NO